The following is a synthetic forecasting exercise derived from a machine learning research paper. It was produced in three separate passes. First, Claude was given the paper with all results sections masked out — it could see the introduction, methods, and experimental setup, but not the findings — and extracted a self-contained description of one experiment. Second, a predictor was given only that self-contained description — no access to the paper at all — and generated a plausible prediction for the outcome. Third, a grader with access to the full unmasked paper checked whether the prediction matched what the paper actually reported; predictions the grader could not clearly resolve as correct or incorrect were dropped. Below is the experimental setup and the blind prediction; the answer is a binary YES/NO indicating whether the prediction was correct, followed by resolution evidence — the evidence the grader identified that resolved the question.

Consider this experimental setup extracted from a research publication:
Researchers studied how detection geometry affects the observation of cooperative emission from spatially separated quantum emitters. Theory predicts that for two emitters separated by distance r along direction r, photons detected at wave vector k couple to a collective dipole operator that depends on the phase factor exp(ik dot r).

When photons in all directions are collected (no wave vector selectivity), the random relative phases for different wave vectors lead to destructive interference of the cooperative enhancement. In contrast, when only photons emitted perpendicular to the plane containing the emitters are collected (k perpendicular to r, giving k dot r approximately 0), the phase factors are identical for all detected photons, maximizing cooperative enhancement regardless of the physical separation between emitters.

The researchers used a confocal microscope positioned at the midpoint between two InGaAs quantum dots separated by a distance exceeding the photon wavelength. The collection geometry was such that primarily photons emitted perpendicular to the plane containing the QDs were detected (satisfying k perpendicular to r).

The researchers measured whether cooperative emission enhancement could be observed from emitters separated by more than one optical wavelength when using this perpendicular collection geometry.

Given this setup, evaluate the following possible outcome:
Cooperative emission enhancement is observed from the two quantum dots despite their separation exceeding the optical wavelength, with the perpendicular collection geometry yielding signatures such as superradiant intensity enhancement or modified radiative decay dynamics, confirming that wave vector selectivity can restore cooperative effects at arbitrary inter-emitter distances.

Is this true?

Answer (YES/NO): NO